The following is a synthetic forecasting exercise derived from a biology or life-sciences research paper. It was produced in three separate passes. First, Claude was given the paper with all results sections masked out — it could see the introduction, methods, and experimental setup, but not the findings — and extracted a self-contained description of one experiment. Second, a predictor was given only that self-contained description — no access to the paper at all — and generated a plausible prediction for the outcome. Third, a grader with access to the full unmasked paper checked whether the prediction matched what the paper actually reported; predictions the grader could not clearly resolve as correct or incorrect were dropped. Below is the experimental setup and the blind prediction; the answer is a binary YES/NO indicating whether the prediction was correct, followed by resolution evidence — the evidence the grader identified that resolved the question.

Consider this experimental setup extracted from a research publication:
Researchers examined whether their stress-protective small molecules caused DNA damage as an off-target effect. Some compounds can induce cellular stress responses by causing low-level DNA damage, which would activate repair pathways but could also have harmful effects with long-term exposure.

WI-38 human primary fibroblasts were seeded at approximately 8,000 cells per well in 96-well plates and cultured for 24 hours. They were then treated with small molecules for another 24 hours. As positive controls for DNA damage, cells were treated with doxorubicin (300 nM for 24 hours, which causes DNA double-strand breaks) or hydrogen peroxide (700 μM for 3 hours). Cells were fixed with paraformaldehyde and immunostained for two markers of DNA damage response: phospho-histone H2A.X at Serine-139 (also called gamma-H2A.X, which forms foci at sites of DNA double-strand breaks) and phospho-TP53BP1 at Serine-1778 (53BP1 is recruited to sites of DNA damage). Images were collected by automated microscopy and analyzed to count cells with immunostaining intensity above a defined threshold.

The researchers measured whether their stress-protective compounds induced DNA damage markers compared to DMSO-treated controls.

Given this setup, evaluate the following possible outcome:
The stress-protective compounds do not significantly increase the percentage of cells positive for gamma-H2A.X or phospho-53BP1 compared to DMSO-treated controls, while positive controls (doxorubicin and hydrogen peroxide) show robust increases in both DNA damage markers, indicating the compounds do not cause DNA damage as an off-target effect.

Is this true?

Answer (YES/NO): NO